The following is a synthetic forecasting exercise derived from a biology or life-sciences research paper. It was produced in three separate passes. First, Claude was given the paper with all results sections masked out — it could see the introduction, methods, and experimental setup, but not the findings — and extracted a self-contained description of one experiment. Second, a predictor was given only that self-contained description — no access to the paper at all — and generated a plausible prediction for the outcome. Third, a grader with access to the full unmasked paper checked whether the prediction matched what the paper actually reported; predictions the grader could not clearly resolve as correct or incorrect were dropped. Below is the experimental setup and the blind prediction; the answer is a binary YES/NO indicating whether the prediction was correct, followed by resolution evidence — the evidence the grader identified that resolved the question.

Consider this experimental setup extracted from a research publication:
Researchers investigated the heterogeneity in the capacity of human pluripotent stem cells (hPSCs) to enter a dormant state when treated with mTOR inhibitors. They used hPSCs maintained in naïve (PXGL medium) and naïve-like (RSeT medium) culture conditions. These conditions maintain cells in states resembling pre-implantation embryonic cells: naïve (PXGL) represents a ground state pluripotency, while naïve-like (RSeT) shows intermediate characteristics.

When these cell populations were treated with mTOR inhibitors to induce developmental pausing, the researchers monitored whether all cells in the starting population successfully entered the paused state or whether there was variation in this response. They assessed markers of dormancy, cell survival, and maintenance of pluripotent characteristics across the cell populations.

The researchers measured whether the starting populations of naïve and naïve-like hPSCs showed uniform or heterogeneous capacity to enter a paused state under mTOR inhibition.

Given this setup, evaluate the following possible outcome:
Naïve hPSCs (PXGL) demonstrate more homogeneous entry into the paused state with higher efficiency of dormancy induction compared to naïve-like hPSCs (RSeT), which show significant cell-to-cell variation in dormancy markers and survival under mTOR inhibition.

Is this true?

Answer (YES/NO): YES